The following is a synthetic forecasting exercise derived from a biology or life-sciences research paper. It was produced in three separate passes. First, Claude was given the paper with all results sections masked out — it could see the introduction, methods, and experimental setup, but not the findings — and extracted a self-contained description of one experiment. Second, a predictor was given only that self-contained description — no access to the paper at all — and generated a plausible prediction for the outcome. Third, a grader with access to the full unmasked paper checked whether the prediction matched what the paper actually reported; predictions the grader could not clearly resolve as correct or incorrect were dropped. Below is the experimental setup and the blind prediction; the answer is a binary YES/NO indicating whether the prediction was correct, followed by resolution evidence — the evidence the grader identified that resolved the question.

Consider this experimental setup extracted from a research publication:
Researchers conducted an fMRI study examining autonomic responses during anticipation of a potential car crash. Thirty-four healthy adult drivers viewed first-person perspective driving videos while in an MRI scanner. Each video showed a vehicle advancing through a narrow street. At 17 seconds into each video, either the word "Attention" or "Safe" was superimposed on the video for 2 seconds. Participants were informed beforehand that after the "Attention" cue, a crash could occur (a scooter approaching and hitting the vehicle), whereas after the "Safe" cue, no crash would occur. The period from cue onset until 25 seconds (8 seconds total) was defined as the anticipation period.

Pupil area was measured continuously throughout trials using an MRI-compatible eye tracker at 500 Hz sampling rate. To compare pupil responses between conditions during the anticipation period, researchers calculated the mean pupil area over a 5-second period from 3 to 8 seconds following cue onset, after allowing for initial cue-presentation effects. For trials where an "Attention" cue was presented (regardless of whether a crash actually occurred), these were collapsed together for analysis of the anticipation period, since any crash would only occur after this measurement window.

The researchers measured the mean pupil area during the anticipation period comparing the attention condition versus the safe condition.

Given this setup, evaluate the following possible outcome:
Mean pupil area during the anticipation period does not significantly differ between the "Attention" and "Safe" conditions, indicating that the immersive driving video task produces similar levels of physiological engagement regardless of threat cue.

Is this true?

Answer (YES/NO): NO